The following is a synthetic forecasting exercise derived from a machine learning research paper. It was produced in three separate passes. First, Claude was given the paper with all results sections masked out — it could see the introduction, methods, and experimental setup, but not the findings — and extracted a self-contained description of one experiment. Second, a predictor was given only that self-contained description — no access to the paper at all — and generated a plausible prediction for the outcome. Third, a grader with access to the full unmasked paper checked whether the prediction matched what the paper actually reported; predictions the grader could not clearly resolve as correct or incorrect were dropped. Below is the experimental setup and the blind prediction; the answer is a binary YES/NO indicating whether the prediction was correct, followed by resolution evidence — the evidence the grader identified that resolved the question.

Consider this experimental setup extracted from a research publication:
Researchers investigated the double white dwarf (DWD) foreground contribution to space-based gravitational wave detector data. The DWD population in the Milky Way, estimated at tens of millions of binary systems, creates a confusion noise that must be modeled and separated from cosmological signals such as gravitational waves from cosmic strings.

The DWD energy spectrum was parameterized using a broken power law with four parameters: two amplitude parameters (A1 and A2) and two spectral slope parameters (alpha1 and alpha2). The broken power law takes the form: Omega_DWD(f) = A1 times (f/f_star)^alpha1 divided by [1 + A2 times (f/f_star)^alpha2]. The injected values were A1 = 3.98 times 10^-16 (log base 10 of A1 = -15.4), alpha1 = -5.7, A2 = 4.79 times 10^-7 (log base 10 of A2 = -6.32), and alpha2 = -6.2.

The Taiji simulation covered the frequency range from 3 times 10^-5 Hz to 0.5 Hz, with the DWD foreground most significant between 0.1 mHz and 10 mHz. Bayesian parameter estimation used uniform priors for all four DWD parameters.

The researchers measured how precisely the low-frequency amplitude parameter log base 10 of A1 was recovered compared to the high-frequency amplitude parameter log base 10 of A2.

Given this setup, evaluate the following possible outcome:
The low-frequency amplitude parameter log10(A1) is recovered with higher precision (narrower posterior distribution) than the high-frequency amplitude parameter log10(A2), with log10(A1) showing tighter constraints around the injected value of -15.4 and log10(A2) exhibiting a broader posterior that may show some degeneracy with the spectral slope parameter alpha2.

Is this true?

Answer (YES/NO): NO